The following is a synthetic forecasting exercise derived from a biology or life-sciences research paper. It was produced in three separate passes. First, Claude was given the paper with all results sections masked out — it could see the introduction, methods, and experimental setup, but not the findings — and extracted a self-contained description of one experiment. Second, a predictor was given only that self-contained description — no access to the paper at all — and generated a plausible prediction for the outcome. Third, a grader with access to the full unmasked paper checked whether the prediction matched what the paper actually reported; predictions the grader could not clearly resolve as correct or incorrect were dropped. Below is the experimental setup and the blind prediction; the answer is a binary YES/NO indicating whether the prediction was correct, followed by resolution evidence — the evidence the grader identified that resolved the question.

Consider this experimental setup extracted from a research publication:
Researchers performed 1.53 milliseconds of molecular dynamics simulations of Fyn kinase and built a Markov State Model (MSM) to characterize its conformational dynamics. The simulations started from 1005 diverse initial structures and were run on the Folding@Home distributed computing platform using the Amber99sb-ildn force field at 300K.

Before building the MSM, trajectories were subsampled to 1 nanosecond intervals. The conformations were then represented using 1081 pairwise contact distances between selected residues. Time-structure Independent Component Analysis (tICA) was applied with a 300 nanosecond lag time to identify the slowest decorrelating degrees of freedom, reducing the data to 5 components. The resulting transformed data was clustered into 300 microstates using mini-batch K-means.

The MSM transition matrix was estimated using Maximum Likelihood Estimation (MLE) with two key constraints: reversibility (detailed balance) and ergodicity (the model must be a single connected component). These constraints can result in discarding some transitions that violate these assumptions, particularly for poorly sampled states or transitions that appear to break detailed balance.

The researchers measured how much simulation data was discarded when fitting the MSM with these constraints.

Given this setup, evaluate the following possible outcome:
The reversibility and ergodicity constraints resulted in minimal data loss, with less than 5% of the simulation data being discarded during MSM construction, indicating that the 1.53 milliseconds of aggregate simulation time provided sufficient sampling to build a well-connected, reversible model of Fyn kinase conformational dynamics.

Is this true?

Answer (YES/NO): YES